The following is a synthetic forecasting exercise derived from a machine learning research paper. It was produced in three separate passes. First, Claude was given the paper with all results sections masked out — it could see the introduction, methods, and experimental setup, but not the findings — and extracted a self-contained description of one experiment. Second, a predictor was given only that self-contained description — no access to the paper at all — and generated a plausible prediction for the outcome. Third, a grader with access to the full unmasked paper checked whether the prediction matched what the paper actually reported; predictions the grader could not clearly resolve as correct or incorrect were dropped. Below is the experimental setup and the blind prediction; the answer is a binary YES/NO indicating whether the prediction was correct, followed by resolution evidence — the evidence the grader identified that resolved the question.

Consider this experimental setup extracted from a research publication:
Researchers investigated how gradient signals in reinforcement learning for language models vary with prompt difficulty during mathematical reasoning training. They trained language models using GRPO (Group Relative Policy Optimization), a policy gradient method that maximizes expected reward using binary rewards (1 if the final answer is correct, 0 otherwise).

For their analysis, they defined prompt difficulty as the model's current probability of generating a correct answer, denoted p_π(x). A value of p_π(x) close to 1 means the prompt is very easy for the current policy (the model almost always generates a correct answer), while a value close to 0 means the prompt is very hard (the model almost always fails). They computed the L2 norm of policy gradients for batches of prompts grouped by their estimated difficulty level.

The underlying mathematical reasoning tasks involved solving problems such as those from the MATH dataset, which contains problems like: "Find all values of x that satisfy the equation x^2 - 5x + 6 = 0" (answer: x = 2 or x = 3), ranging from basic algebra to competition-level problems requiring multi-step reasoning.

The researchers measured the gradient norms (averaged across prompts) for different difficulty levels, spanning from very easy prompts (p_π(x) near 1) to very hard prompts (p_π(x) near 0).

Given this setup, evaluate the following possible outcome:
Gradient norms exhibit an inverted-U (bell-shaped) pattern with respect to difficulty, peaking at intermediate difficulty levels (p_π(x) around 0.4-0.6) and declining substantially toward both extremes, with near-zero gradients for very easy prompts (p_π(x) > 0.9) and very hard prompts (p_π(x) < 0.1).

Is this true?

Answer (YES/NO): YES